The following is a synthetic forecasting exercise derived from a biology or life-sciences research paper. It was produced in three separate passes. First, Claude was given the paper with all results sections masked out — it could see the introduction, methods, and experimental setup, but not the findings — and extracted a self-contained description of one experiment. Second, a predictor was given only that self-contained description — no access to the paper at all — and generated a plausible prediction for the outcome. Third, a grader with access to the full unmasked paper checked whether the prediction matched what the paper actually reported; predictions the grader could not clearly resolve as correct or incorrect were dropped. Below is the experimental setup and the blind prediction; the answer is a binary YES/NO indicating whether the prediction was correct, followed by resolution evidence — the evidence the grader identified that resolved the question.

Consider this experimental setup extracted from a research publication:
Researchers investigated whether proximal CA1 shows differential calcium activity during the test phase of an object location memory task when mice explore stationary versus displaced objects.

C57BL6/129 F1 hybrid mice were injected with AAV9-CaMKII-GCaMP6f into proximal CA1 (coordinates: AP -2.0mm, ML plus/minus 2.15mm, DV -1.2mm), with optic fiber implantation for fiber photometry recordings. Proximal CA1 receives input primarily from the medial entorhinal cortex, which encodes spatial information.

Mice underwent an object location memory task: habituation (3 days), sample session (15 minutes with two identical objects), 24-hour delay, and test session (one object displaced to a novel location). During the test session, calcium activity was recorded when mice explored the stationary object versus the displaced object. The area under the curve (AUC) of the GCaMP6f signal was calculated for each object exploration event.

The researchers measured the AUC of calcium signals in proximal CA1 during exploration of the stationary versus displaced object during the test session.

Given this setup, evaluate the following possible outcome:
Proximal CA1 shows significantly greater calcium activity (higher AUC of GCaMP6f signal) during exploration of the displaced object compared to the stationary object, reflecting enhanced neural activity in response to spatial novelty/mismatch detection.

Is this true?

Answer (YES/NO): NO